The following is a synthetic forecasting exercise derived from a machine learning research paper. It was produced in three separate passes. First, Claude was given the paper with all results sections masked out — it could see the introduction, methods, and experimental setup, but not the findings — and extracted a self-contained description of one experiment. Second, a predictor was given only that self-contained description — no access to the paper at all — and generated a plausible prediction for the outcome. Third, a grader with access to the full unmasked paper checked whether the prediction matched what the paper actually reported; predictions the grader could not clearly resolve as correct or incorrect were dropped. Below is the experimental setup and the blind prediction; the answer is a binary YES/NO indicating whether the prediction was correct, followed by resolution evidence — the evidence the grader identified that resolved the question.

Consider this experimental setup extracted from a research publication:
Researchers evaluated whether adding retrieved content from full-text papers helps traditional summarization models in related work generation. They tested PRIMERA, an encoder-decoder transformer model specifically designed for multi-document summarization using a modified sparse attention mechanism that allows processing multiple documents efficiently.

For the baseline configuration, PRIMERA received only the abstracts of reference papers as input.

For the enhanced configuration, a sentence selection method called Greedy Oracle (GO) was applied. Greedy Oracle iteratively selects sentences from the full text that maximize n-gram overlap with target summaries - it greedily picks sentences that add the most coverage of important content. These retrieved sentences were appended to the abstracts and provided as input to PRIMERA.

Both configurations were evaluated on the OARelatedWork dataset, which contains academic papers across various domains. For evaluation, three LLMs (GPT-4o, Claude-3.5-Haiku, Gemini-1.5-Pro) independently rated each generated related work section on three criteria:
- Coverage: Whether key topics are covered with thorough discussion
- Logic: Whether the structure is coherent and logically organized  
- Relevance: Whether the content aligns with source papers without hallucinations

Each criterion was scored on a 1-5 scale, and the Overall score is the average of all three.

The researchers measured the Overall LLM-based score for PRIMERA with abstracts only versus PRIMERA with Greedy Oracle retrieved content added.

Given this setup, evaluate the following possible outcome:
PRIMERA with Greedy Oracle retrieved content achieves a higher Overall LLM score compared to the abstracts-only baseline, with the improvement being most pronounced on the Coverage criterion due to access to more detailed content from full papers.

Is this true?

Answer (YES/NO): YES